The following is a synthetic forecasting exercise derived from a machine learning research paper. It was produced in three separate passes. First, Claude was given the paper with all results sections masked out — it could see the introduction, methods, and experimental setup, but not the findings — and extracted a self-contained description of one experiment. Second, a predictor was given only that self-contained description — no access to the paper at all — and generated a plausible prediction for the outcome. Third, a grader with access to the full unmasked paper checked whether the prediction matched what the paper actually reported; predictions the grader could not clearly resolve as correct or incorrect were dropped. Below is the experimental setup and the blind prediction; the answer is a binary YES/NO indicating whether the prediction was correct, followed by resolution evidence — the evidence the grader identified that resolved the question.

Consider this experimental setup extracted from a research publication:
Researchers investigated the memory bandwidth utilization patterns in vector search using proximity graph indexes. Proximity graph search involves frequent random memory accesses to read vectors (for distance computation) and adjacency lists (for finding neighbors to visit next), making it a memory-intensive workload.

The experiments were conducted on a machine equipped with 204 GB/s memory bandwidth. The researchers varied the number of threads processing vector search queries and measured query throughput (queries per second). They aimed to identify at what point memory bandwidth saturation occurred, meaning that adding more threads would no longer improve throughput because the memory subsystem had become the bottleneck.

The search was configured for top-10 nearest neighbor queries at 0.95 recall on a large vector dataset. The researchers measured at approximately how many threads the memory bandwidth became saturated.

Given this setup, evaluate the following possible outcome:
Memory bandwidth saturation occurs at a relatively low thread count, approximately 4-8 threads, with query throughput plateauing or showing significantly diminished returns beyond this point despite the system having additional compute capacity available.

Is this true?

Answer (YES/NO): NO